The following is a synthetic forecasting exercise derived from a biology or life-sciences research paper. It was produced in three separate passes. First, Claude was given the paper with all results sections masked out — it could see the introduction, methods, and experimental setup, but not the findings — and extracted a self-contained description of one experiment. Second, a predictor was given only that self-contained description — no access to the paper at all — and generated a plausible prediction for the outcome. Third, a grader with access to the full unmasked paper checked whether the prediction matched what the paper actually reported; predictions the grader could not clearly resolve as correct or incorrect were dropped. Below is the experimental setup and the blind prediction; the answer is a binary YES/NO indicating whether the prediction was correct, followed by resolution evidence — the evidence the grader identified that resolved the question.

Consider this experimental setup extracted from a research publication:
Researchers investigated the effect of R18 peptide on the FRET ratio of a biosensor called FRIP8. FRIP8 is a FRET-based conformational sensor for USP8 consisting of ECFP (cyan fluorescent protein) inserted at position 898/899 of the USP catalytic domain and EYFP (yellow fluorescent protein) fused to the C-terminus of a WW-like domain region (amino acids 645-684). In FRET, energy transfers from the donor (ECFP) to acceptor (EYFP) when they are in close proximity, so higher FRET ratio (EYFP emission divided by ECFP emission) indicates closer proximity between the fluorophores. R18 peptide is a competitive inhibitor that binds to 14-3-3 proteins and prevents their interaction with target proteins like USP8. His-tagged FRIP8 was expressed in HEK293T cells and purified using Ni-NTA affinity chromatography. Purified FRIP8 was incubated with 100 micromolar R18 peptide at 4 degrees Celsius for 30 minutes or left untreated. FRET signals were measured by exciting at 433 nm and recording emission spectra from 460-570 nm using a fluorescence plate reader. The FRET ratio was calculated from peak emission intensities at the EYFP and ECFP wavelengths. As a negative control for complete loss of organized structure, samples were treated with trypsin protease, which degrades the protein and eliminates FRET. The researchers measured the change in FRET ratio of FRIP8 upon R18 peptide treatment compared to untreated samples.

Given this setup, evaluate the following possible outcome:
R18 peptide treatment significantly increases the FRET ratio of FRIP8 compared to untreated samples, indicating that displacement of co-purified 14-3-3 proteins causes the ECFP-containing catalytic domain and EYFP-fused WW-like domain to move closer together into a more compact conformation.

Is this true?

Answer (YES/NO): NO